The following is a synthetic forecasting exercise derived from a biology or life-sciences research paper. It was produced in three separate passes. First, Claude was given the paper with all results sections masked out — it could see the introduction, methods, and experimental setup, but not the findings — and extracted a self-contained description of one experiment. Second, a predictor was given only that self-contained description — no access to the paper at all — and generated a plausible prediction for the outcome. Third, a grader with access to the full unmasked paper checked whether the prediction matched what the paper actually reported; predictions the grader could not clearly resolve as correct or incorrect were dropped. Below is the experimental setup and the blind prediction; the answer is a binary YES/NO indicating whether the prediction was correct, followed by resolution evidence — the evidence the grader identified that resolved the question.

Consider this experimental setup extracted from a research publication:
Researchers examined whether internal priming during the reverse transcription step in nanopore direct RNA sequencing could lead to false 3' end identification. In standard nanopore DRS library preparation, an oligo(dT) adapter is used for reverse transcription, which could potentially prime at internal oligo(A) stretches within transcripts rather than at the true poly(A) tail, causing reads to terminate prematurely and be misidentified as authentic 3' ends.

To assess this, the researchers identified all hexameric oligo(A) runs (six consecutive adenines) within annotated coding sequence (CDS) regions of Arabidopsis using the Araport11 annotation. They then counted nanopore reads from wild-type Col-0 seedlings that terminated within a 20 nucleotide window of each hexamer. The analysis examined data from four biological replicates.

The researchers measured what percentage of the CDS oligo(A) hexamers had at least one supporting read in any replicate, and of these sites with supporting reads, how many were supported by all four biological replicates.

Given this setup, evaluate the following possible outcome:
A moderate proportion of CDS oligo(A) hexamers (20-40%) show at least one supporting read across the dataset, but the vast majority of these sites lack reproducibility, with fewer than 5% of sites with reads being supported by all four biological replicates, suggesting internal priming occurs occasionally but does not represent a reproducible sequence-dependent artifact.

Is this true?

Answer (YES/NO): NO